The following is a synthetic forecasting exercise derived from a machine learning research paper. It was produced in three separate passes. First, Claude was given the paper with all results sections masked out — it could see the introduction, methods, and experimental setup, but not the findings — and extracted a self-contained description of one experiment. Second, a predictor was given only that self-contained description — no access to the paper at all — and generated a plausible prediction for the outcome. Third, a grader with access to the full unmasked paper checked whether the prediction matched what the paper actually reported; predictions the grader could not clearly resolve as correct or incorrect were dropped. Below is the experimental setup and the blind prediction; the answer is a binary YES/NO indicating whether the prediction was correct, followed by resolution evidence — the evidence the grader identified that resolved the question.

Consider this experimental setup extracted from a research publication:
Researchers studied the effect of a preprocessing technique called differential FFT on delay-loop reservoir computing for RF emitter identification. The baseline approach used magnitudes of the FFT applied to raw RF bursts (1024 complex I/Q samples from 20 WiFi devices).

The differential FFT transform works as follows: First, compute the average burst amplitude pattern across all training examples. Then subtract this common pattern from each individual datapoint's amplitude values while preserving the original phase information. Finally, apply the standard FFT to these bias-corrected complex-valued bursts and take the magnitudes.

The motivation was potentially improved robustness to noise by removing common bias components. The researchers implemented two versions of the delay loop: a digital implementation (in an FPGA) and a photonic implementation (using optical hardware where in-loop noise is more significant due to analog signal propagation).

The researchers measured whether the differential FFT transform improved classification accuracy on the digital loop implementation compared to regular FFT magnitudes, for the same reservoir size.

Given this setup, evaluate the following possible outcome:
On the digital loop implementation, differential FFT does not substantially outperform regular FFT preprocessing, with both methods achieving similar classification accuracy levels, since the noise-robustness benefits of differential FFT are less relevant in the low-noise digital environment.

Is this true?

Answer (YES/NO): YES